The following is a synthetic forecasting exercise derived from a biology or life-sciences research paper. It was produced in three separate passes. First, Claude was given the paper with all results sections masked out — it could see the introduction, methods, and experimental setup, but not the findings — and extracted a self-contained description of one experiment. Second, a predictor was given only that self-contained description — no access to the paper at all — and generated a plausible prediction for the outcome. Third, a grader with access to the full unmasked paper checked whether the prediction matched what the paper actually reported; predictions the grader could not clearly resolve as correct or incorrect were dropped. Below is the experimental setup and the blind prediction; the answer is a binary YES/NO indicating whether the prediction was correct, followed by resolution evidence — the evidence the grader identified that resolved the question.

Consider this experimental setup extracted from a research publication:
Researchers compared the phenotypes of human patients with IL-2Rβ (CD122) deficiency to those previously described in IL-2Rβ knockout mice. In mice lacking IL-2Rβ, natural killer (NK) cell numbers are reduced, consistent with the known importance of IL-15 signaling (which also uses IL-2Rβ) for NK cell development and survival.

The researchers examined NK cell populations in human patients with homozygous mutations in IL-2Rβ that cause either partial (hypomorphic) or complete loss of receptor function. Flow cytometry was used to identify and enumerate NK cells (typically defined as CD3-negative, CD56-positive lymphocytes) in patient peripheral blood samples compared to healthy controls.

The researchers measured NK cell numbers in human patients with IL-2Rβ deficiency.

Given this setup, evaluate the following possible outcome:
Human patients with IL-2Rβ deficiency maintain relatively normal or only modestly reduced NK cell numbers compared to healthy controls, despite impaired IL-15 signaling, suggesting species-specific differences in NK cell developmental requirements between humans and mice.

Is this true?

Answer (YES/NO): NO